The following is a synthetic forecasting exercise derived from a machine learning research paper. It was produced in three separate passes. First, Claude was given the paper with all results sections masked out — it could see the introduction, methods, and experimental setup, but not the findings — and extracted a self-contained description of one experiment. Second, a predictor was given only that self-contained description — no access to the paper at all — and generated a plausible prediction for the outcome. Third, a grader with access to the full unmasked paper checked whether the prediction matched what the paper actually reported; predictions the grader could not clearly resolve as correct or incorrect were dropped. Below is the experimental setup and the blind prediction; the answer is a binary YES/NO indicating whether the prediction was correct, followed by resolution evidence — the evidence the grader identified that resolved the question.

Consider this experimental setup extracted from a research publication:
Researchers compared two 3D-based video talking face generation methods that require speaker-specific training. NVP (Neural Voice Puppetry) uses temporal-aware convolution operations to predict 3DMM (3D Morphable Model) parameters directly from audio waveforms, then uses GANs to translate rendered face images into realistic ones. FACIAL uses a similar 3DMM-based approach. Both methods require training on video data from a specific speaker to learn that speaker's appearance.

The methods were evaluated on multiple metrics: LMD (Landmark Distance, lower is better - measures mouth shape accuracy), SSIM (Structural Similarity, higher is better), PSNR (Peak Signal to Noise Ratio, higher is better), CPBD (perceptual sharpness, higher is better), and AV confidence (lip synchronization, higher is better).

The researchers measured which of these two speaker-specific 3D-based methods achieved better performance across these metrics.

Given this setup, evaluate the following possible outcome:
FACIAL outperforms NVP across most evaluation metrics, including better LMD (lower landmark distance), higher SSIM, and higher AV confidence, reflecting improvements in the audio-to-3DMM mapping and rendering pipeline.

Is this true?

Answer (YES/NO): YES